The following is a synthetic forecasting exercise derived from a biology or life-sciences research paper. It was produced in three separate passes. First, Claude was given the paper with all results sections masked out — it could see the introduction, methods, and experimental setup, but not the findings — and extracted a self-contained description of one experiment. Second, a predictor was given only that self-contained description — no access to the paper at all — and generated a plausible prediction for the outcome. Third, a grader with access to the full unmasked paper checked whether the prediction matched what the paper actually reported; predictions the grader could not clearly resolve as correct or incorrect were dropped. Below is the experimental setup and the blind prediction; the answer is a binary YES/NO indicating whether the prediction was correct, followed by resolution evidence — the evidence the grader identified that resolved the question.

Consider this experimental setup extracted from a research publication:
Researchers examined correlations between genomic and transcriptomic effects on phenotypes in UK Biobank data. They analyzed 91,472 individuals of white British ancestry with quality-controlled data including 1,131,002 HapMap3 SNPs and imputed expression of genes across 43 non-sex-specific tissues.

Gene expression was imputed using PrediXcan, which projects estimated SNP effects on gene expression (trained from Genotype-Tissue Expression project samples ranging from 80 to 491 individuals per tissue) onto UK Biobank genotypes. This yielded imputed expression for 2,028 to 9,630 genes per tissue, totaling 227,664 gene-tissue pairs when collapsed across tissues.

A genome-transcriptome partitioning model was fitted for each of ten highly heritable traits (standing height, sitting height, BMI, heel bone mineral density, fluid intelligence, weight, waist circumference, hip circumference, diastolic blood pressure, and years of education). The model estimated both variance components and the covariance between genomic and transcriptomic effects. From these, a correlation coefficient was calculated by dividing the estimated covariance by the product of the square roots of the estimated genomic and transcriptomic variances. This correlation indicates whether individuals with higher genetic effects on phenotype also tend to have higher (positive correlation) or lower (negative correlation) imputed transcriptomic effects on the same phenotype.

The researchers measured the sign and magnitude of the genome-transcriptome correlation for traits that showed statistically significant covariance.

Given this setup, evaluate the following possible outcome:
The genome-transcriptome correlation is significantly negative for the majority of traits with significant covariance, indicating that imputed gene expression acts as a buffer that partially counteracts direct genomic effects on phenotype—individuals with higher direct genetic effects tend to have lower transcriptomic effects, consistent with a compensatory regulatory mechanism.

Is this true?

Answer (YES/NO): NO